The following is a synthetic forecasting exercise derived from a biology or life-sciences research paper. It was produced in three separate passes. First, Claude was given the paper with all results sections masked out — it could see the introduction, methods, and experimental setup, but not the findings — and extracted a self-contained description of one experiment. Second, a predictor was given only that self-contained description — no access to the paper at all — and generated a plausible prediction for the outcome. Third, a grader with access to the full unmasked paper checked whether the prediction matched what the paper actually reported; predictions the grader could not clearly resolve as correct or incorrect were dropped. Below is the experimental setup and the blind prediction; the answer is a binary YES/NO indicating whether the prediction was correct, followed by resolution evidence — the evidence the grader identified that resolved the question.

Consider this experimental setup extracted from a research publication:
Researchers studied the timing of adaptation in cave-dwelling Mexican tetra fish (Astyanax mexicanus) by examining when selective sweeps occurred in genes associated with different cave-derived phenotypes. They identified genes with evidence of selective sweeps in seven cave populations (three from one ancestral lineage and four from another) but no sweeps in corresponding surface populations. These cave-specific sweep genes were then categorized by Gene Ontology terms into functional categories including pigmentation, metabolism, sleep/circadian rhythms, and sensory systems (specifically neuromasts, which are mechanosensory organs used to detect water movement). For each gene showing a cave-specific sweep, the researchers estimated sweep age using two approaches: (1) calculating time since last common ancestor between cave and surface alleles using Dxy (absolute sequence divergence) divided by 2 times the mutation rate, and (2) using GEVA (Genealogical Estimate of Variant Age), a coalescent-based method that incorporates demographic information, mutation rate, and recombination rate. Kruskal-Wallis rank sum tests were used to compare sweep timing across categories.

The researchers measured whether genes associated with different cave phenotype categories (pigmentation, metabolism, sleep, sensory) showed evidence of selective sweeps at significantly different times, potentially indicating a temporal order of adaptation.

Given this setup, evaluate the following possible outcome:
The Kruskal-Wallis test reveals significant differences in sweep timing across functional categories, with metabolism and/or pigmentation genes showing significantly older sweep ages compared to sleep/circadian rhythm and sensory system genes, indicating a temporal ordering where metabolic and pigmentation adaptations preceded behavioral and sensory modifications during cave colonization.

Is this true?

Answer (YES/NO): NO